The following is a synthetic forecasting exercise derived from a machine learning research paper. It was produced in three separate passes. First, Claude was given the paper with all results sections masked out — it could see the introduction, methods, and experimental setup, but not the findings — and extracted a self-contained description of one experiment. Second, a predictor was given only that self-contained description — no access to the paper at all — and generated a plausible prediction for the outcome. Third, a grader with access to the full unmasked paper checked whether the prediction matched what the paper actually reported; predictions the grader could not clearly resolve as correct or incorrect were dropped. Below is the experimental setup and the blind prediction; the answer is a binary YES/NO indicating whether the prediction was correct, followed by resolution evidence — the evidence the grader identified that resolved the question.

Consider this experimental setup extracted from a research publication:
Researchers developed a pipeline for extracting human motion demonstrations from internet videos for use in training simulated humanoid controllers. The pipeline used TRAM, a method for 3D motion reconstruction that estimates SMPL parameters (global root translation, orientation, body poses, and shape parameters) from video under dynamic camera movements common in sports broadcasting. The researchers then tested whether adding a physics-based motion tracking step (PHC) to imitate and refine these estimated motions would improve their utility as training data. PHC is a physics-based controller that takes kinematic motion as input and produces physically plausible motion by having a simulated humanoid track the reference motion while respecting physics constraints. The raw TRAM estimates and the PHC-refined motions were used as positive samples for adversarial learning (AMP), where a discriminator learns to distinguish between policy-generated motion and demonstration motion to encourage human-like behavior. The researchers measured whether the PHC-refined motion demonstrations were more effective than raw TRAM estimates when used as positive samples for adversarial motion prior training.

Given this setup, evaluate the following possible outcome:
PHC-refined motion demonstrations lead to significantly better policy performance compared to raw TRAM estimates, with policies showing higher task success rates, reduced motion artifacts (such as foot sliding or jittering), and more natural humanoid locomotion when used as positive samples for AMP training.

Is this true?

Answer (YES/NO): NO